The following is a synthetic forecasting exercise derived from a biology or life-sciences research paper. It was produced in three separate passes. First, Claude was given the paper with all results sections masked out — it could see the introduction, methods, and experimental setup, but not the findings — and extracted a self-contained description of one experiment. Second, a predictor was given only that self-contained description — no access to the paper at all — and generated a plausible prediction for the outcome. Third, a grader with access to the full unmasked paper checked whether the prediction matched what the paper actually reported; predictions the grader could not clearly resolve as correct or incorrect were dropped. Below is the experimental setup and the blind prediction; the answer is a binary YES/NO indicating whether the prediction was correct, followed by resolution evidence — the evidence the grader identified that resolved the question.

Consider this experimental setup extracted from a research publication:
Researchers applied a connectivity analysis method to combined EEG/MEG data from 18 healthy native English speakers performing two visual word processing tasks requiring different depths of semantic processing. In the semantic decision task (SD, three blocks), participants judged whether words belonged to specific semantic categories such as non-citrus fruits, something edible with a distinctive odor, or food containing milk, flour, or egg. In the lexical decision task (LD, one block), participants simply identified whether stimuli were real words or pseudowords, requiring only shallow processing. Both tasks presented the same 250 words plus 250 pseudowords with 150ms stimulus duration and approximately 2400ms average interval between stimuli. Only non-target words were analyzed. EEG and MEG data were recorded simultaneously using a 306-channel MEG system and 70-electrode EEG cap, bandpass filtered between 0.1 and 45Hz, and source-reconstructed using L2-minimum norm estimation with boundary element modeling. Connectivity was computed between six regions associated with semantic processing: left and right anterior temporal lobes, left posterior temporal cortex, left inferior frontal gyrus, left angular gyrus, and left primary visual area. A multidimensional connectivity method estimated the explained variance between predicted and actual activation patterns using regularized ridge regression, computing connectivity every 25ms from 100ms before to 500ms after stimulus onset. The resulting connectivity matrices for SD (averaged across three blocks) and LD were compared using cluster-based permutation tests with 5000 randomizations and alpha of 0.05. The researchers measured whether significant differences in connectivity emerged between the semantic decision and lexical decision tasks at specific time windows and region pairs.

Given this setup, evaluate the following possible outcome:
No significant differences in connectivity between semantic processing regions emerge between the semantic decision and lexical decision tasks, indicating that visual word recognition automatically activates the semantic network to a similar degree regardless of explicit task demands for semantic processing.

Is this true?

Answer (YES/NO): NO